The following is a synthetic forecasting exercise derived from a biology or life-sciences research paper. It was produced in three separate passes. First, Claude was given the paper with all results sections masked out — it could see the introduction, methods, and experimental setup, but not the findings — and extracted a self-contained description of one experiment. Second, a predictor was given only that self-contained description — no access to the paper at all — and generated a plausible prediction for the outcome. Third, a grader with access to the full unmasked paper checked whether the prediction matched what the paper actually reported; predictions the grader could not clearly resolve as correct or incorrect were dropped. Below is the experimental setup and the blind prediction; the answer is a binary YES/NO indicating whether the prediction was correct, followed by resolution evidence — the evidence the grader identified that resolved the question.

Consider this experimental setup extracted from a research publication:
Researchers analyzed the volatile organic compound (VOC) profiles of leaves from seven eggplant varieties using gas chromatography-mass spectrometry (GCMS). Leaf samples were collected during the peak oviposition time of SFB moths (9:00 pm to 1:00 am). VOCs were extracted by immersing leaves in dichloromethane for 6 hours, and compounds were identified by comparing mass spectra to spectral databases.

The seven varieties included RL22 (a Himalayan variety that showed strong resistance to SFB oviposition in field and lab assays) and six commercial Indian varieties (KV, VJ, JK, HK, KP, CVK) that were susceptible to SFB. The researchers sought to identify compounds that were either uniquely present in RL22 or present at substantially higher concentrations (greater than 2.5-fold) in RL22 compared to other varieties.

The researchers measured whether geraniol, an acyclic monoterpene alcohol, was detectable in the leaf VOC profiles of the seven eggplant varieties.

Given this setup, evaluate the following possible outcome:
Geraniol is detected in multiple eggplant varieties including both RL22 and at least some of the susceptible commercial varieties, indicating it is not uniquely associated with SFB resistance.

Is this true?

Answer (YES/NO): NO